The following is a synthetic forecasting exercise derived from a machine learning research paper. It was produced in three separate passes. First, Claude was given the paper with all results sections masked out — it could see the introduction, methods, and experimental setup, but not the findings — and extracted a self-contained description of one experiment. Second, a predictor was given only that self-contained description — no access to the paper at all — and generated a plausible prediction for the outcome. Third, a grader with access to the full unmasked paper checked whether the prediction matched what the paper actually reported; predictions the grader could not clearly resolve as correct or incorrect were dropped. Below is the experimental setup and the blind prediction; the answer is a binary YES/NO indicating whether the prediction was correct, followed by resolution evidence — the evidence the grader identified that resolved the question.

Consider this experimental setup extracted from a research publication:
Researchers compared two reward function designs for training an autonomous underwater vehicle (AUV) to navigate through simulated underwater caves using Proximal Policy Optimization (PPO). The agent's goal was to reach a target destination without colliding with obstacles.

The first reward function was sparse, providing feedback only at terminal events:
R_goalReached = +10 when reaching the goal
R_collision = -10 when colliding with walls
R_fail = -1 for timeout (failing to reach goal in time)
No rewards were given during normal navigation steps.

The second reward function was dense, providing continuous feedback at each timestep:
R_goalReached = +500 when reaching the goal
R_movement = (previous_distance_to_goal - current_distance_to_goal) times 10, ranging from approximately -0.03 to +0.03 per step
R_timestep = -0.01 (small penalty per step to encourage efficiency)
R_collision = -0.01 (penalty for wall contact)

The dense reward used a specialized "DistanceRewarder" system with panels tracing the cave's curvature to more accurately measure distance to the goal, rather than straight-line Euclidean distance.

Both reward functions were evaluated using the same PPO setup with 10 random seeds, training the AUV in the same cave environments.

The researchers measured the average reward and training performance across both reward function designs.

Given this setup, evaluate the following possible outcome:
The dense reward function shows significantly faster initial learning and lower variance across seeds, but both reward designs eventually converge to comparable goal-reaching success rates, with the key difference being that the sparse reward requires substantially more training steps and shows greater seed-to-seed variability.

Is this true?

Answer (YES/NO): NO